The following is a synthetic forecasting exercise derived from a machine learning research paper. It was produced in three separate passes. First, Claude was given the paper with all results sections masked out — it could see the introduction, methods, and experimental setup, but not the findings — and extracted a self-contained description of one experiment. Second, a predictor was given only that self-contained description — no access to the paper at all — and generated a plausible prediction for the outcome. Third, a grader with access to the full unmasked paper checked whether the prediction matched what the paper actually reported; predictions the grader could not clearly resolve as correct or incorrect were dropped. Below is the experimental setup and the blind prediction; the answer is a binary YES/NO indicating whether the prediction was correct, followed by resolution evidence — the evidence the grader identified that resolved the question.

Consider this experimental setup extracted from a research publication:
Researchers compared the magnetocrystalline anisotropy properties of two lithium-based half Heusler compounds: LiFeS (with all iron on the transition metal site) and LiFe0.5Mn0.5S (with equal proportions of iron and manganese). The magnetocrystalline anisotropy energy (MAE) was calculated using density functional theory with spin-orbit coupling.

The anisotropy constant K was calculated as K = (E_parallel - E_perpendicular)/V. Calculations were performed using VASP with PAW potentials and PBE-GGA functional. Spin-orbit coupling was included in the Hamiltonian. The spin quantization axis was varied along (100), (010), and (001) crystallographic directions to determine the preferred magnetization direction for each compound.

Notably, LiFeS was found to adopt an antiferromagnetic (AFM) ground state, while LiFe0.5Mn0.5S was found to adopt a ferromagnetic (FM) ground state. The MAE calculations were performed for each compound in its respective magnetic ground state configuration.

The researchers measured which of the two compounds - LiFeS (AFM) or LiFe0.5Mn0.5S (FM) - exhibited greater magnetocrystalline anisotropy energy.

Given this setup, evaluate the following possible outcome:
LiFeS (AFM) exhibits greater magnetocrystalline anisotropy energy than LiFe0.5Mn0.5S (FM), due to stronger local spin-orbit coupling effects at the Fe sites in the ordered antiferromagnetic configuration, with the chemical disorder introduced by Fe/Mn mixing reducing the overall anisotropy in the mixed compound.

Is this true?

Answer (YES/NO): YES